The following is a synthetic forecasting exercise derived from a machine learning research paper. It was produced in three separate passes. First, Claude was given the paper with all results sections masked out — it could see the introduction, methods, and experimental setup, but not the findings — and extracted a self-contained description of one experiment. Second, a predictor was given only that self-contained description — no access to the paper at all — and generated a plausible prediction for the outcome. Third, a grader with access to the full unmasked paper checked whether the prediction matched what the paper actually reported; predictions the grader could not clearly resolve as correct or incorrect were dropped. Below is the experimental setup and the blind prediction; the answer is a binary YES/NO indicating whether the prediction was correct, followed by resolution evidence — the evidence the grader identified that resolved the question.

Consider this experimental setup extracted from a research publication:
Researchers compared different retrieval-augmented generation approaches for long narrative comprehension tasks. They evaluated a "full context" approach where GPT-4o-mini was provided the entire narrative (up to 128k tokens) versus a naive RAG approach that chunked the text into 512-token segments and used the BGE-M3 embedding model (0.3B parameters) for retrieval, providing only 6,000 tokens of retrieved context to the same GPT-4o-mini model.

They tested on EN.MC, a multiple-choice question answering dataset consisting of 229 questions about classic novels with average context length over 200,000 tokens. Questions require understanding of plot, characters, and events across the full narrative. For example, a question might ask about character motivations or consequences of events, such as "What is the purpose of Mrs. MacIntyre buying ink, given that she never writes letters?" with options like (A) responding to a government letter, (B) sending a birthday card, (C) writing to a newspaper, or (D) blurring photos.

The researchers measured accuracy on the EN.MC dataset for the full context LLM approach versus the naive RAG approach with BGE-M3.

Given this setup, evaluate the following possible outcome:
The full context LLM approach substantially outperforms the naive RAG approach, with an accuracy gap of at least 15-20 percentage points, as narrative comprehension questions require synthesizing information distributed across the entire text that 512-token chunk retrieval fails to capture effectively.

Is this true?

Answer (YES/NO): NO